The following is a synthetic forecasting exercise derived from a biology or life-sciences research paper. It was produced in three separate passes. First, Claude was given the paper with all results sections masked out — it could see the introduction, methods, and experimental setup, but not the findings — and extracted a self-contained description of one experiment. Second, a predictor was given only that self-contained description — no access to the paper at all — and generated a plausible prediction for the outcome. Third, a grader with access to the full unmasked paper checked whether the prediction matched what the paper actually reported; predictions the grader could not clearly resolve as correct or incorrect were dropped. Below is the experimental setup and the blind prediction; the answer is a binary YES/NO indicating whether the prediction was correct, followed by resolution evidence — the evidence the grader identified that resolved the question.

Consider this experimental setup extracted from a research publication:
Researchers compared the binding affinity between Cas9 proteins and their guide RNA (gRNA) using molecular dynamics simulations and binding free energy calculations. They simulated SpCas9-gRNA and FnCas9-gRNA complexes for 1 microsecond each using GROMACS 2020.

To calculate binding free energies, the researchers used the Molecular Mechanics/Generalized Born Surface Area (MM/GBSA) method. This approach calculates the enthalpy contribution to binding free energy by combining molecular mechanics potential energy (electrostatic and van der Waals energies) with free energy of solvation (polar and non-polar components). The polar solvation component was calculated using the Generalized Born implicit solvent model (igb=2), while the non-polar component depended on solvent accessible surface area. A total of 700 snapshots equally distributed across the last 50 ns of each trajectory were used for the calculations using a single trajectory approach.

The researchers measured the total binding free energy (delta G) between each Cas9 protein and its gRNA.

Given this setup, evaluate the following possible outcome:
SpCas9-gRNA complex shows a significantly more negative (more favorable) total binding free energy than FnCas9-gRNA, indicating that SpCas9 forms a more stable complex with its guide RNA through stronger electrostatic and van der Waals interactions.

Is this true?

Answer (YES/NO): NO